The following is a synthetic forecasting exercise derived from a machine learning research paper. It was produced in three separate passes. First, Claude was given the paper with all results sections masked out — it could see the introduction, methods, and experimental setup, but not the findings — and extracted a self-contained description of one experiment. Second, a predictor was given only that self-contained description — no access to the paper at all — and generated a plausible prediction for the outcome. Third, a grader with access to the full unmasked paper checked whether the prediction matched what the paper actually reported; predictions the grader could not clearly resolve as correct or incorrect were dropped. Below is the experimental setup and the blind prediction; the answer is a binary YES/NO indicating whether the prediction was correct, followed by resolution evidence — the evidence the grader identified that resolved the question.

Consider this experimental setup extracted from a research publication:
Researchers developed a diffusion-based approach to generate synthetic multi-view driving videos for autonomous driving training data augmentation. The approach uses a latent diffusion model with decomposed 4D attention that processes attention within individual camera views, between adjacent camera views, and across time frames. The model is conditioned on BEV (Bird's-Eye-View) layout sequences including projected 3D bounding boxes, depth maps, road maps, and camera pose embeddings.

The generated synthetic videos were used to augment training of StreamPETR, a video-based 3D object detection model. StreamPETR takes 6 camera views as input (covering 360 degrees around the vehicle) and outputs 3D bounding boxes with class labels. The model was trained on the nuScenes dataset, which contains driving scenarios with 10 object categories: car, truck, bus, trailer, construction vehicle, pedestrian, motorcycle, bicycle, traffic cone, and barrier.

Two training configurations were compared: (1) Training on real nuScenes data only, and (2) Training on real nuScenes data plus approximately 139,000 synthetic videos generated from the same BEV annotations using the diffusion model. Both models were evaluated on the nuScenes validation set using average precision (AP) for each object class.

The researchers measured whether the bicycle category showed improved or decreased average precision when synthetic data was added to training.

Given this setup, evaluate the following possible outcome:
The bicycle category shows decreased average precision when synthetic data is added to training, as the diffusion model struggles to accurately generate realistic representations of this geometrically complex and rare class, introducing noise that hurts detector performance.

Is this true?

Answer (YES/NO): YES